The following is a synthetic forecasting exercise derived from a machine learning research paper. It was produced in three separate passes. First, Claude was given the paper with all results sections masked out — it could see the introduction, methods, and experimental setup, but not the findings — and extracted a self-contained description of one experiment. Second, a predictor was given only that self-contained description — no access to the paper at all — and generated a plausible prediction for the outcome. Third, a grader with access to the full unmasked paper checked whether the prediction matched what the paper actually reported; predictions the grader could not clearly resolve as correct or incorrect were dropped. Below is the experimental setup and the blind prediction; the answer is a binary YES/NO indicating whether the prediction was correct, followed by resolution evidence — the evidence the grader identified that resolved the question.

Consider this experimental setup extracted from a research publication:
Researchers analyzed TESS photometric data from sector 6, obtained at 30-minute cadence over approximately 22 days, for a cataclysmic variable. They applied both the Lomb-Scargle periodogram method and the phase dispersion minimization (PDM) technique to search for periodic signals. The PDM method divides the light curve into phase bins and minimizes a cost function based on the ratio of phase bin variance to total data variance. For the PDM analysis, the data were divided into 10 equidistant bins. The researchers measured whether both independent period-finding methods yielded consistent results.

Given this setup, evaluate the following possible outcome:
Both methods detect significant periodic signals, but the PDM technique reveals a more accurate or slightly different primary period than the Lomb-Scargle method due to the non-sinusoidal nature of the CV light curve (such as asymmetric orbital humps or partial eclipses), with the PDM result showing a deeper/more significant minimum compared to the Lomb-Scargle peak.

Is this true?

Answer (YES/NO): NO